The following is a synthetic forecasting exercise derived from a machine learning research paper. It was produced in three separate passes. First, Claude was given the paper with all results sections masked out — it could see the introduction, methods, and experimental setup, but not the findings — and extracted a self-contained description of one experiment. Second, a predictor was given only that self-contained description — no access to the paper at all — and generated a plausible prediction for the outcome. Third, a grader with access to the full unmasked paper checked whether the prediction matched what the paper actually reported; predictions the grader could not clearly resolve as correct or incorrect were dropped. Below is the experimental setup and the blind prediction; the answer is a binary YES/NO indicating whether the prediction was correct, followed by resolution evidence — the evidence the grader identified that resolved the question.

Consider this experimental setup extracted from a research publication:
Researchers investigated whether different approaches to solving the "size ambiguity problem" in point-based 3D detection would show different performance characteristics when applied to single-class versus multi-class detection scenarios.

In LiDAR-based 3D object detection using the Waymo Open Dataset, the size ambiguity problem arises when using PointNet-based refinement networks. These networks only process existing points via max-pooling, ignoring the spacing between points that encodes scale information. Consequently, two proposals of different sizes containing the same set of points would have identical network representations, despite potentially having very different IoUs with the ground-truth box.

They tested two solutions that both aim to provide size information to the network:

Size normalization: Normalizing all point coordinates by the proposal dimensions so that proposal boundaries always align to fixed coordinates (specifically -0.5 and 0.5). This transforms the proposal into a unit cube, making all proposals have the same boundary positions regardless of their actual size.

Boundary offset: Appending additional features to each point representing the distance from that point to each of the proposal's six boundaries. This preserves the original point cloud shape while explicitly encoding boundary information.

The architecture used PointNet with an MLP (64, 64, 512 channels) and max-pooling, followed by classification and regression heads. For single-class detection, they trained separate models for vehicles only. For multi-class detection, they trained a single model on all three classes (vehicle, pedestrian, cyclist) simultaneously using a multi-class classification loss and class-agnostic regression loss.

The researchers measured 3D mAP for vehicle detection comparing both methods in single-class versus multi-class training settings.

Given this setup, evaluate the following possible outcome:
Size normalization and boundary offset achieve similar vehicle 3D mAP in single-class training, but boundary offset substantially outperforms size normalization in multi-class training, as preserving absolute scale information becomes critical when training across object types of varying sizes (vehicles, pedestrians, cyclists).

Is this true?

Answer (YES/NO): YES